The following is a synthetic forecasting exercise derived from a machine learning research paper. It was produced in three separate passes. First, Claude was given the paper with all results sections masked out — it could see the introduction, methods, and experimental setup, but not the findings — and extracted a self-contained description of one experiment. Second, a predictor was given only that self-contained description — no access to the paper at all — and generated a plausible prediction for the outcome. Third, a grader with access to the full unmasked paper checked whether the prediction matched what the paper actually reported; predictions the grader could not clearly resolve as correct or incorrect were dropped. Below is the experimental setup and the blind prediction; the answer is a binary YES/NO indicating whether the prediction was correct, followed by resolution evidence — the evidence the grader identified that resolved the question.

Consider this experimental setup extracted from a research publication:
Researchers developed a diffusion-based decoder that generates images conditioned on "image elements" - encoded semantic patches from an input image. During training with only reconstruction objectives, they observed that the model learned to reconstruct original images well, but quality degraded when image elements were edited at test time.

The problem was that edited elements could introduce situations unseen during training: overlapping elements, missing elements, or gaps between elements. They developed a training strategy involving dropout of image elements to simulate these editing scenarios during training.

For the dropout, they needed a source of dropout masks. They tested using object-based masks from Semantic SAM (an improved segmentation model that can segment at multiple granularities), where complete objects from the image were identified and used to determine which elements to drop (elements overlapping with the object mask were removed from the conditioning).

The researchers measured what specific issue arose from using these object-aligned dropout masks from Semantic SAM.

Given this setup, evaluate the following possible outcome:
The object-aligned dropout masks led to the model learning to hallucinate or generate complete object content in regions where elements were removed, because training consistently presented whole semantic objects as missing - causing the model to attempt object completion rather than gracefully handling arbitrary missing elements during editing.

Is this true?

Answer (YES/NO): NO